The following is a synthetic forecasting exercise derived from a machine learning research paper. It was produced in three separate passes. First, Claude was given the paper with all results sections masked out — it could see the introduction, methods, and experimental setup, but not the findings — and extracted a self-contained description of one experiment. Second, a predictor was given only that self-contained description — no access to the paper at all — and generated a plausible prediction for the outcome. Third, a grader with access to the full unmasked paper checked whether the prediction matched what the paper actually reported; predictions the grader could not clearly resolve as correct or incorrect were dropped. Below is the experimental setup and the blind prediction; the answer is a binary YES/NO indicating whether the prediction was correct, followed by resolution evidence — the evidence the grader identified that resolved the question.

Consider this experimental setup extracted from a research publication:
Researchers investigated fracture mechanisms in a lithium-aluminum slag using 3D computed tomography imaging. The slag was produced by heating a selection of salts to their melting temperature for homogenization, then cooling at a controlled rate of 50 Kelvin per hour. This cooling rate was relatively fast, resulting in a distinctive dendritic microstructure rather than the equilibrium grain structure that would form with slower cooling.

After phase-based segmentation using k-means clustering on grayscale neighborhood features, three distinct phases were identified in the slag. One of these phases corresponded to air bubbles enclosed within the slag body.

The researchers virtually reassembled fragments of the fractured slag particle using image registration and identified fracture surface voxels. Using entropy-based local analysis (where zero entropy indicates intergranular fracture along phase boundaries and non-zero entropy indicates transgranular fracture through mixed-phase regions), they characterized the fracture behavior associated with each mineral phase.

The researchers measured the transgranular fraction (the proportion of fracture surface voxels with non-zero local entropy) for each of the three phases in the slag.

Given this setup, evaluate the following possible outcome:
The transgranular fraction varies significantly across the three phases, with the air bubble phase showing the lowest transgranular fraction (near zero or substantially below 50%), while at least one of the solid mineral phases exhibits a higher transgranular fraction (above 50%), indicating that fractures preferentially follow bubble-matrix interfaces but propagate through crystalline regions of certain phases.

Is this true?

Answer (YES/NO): NO